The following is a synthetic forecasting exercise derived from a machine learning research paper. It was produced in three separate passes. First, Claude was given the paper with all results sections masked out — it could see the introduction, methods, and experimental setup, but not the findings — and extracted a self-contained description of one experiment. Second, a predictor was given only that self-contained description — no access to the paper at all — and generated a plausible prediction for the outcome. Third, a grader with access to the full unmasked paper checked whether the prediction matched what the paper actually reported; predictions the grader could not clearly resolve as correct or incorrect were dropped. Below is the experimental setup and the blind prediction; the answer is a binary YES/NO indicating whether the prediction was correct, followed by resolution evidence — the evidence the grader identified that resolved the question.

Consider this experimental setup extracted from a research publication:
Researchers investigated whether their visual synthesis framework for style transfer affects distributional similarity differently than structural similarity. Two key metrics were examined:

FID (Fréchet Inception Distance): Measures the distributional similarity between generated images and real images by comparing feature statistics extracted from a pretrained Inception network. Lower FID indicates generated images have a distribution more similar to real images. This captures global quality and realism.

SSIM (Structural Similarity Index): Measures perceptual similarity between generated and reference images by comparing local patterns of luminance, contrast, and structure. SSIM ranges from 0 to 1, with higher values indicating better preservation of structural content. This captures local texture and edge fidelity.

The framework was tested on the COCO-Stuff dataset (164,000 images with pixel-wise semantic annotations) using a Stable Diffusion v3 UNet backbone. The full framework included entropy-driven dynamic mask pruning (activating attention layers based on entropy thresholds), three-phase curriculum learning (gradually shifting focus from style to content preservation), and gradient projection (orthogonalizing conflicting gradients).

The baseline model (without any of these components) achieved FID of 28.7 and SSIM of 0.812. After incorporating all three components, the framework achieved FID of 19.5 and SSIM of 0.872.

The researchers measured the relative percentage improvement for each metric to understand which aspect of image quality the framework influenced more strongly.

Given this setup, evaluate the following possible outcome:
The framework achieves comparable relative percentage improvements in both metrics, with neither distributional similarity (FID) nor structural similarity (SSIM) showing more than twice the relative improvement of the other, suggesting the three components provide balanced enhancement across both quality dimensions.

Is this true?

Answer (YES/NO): NO